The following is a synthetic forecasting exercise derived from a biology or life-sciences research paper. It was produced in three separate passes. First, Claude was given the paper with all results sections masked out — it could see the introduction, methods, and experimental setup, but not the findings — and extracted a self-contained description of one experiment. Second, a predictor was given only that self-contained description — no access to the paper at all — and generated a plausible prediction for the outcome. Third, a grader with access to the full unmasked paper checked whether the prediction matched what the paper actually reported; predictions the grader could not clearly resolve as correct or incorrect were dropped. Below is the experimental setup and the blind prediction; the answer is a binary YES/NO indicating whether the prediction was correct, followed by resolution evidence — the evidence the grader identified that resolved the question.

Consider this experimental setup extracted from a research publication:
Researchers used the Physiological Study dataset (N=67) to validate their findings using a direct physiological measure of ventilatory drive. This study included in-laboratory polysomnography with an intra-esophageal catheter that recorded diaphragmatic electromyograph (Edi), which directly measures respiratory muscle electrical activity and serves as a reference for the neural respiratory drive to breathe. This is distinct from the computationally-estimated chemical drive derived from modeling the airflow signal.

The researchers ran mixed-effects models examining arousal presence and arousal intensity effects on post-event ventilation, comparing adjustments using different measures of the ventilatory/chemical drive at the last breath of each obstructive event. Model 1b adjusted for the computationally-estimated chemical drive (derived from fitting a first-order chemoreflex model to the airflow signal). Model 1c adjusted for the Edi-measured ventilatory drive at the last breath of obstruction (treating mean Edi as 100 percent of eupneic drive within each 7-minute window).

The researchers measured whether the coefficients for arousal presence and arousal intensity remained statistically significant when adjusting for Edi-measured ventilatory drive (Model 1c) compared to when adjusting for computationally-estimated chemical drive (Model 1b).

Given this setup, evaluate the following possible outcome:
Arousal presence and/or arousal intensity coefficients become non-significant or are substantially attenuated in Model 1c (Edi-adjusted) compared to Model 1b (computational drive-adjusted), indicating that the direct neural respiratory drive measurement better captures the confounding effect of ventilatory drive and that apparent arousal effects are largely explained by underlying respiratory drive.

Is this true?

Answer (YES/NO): NO